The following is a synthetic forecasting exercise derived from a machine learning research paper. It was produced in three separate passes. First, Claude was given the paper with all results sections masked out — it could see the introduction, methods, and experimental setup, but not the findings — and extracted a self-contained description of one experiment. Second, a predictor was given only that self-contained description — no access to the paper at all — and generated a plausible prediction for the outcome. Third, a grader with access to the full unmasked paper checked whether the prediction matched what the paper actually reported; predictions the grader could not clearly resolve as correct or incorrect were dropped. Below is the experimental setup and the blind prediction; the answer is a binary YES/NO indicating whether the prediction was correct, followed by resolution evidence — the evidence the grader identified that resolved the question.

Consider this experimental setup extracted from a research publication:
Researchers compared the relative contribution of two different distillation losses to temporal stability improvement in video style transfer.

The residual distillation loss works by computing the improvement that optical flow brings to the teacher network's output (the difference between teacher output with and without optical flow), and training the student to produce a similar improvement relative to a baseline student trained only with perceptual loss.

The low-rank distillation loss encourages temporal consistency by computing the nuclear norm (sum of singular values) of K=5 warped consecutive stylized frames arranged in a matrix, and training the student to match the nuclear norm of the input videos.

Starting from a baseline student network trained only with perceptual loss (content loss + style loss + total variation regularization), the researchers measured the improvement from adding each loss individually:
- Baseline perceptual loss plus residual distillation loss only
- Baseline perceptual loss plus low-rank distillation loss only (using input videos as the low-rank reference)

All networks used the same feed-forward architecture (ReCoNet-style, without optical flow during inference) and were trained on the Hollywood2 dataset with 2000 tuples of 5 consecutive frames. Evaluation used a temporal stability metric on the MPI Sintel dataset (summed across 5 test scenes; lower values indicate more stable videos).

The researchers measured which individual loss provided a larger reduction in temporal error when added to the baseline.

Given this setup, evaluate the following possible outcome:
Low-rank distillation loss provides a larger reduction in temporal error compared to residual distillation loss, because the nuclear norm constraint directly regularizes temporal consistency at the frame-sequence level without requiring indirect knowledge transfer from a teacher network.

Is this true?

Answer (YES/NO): NO